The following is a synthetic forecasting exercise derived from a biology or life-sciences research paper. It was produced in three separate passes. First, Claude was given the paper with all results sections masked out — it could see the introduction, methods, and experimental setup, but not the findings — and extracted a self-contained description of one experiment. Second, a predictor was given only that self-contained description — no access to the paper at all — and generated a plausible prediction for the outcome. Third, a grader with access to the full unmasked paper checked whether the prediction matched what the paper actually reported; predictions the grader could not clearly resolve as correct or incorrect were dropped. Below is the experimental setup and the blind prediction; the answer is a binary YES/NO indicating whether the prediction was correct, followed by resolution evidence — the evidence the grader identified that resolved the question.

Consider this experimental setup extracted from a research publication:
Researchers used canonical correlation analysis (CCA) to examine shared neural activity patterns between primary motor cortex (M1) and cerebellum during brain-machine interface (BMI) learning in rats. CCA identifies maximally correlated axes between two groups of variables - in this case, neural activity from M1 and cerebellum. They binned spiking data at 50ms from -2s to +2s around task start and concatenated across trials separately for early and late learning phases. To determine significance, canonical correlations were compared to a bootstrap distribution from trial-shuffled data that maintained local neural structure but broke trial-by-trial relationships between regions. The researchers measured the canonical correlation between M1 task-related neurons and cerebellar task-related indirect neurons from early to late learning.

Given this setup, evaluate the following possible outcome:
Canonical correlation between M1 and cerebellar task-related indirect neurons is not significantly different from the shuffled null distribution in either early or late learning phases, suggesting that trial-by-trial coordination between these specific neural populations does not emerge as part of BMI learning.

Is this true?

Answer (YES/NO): NO